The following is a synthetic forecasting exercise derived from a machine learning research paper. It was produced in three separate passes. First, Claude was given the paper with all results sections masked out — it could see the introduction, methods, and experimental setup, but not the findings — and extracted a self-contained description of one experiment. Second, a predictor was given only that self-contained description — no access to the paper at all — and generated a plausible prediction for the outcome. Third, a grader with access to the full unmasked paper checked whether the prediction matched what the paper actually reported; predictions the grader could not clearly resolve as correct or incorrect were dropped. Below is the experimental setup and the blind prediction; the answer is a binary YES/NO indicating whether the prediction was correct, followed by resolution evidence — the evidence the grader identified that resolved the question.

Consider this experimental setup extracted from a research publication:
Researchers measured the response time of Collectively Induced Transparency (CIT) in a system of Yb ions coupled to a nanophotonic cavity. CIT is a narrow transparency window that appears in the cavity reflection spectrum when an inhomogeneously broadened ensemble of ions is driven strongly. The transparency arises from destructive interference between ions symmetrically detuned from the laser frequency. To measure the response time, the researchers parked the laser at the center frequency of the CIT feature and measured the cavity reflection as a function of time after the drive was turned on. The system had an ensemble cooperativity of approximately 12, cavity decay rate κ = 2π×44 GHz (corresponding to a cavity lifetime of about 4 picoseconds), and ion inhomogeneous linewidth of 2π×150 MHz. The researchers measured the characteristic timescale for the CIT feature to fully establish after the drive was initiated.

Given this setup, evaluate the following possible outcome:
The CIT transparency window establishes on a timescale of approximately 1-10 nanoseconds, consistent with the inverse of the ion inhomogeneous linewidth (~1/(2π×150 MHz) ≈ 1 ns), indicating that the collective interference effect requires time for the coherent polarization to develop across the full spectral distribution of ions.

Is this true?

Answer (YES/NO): NO